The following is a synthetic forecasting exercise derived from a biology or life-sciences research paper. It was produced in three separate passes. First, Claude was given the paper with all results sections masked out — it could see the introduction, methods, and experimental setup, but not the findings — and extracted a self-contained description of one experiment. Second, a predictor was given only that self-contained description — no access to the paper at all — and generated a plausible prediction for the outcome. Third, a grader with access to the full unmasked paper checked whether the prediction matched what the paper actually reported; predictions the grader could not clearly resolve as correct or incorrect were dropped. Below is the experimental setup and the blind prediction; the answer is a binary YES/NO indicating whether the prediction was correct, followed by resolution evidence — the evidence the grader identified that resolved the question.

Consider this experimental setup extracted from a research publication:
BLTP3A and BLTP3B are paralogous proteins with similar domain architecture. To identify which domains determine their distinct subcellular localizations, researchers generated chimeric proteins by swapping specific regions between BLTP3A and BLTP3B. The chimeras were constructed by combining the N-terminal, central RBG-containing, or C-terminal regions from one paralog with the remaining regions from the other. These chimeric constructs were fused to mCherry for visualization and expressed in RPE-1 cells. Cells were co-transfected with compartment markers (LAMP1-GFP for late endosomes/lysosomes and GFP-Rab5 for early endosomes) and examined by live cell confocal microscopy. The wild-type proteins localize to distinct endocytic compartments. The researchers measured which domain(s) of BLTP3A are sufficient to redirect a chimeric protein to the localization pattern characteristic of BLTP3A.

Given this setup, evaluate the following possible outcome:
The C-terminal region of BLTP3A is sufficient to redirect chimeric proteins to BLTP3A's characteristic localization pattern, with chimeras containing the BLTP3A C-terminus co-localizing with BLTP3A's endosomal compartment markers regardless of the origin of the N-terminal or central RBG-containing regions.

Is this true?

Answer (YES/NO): NO